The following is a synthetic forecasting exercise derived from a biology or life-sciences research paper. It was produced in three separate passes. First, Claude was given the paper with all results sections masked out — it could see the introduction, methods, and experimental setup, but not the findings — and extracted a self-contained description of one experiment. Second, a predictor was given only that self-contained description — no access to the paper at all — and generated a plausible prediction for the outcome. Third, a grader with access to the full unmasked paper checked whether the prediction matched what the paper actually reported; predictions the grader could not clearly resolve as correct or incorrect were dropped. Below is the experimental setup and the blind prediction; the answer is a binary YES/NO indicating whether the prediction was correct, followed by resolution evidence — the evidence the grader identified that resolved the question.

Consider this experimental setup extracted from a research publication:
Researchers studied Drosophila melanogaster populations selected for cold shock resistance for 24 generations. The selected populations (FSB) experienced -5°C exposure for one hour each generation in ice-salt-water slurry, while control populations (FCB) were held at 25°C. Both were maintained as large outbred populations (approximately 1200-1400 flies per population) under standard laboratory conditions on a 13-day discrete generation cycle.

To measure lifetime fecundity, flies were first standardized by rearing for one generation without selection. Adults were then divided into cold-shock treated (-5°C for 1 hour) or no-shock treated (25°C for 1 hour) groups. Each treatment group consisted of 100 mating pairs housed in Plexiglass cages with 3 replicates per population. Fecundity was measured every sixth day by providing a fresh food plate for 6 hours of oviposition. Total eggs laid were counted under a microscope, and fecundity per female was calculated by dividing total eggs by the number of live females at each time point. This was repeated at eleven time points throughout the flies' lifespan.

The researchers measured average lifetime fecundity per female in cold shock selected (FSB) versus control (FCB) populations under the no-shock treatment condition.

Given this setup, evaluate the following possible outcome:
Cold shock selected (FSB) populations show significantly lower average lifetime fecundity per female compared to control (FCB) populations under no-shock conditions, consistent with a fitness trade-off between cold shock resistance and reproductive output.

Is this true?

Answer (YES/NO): NO